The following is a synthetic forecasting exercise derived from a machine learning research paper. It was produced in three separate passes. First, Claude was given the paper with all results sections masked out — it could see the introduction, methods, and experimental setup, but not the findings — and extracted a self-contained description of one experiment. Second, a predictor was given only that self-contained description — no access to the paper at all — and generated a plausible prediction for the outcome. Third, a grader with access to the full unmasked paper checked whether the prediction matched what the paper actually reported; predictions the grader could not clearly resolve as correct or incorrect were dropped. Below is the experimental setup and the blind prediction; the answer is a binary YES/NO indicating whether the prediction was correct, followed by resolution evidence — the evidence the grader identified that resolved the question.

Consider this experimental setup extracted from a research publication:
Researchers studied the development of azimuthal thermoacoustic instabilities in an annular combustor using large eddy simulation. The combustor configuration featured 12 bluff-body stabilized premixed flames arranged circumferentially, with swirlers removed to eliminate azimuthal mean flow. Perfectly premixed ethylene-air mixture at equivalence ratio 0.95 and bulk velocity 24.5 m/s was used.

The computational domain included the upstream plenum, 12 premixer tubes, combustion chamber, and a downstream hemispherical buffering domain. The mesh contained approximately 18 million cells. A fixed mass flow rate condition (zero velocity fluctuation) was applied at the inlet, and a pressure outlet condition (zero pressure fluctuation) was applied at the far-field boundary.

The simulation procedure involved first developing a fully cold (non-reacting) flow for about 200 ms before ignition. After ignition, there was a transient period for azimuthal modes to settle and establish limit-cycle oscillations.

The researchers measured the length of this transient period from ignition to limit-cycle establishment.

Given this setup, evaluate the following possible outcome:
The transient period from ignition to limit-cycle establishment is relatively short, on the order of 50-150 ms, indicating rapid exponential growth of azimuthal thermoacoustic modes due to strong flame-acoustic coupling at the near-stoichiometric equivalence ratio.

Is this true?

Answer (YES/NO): NO